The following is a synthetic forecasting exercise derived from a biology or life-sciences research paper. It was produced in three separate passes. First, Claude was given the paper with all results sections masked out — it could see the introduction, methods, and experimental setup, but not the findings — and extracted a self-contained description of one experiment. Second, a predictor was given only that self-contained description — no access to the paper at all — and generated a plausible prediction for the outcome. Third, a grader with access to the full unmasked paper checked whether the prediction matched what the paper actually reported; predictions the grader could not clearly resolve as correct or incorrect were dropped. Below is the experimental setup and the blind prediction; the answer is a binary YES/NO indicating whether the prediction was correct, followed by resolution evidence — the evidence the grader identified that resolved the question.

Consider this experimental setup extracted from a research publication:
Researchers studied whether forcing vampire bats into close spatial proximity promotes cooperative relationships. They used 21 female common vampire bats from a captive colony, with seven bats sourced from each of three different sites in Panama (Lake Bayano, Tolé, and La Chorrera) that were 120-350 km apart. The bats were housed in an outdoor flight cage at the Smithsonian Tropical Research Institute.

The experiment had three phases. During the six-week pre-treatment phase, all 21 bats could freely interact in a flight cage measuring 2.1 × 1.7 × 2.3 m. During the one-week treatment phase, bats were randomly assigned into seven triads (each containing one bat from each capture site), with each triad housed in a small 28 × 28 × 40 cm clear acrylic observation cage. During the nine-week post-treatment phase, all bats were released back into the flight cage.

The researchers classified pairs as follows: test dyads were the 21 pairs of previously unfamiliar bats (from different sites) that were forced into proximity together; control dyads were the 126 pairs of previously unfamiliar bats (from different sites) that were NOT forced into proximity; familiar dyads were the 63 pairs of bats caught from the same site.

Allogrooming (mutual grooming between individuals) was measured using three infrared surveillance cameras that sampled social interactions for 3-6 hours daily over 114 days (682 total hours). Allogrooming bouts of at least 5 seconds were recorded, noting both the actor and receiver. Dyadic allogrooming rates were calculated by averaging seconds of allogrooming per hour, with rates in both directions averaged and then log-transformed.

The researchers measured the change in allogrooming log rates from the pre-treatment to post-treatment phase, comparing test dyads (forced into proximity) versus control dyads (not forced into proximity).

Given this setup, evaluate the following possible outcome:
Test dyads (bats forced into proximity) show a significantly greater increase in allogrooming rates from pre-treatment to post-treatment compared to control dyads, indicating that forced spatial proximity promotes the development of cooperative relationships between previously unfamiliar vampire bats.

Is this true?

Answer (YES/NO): YES